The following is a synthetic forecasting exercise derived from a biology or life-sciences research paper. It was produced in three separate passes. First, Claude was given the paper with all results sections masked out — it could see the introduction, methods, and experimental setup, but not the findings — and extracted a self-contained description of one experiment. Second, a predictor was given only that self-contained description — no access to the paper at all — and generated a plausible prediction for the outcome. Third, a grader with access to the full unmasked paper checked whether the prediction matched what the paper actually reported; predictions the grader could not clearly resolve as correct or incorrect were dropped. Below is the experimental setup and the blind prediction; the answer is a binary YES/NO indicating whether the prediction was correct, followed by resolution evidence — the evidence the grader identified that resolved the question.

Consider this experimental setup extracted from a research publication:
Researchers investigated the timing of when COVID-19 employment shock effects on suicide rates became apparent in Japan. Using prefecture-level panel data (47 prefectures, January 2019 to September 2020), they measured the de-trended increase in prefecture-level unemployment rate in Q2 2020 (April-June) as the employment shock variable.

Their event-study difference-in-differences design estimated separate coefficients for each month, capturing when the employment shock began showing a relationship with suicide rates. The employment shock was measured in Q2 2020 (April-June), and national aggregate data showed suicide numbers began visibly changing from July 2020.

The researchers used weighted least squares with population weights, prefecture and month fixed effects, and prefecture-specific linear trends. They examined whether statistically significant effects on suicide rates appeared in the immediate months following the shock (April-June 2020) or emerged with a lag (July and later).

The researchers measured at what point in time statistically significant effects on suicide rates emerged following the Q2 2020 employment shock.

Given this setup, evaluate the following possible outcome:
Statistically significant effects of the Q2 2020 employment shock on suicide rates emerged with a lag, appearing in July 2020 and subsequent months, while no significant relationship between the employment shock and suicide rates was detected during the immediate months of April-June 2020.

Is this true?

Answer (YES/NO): NO